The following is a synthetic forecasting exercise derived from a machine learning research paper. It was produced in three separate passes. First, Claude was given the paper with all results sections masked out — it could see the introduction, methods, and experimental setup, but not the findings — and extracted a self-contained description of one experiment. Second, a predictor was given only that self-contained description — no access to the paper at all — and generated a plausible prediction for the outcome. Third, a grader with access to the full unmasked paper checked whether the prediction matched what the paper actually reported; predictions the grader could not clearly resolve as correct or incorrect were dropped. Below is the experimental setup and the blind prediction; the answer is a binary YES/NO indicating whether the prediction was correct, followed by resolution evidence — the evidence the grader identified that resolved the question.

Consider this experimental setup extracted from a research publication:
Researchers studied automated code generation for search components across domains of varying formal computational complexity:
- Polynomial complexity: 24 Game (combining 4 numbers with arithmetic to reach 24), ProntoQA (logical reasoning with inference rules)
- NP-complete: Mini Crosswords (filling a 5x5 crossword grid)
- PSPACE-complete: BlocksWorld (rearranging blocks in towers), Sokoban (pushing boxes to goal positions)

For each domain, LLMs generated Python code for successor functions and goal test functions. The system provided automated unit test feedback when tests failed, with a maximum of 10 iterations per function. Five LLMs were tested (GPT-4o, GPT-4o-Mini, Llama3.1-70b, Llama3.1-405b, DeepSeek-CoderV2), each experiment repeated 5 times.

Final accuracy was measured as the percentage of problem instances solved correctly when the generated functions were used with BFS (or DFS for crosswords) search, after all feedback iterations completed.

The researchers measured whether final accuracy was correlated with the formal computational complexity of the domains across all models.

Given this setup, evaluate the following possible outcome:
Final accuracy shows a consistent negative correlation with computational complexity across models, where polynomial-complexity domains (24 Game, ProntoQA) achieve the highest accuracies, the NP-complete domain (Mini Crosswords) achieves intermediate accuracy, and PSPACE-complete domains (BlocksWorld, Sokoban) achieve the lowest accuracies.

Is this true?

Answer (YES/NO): NO